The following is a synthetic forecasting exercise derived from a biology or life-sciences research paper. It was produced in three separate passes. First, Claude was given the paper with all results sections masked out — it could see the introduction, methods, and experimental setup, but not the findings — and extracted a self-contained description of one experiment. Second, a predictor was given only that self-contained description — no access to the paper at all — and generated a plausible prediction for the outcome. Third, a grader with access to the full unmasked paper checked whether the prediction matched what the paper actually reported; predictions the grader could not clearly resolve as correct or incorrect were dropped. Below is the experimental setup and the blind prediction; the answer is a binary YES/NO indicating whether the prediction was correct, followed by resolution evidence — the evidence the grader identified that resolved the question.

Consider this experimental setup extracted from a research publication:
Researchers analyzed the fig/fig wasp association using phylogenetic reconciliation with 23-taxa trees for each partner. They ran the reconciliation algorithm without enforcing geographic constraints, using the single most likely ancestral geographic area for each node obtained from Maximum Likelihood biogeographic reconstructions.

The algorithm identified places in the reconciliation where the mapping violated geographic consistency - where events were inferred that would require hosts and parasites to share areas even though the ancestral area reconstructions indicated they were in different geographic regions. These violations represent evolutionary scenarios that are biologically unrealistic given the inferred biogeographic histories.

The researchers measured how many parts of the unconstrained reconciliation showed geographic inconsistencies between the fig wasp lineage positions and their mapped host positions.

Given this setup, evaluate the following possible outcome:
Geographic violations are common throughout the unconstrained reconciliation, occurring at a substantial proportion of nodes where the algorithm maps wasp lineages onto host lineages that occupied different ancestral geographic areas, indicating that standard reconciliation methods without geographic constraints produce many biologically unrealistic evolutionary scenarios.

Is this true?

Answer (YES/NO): NO